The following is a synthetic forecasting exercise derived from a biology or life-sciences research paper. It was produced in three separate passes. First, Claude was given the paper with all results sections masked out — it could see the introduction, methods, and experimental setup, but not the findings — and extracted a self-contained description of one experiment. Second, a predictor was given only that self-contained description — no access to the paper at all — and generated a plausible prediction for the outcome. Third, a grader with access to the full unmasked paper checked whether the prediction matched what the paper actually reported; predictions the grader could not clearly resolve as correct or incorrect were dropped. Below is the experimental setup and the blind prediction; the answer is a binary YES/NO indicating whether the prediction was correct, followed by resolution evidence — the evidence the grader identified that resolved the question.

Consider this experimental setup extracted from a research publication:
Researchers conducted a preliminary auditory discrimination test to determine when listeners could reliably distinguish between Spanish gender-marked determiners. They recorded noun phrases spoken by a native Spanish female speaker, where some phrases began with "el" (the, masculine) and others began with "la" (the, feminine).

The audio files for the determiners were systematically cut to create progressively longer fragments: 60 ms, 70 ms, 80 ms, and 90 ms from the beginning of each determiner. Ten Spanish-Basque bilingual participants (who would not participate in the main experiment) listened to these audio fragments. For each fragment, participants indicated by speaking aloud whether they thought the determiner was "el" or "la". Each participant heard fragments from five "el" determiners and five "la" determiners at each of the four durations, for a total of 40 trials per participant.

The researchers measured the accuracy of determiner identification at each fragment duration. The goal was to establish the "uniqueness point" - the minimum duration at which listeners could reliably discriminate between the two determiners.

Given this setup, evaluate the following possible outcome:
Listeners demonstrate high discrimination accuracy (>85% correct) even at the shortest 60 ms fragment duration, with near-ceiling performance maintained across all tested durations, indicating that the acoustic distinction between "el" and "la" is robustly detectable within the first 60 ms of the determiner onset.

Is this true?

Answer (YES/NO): NO